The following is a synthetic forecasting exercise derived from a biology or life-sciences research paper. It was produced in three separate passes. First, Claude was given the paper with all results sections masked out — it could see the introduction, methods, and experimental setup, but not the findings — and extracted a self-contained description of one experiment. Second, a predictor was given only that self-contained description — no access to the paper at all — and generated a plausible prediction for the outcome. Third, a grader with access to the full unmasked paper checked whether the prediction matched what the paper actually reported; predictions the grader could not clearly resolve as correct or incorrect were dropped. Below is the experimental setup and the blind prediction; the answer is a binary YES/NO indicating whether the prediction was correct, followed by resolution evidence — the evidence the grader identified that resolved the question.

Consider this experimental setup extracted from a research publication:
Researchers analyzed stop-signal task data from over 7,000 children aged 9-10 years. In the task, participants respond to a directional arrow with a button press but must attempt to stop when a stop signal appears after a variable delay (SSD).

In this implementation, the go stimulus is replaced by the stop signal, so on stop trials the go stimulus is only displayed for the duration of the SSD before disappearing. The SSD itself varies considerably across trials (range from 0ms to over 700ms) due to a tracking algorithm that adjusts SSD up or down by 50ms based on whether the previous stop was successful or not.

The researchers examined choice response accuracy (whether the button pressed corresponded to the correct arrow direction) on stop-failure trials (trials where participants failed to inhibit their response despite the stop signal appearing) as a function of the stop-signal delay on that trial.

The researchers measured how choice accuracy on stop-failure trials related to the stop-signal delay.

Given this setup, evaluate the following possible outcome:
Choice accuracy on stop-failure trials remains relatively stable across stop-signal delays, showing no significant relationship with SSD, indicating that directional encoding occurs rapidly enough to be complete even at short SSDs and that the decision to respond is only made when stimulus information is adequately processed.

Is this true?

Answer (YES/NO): NO